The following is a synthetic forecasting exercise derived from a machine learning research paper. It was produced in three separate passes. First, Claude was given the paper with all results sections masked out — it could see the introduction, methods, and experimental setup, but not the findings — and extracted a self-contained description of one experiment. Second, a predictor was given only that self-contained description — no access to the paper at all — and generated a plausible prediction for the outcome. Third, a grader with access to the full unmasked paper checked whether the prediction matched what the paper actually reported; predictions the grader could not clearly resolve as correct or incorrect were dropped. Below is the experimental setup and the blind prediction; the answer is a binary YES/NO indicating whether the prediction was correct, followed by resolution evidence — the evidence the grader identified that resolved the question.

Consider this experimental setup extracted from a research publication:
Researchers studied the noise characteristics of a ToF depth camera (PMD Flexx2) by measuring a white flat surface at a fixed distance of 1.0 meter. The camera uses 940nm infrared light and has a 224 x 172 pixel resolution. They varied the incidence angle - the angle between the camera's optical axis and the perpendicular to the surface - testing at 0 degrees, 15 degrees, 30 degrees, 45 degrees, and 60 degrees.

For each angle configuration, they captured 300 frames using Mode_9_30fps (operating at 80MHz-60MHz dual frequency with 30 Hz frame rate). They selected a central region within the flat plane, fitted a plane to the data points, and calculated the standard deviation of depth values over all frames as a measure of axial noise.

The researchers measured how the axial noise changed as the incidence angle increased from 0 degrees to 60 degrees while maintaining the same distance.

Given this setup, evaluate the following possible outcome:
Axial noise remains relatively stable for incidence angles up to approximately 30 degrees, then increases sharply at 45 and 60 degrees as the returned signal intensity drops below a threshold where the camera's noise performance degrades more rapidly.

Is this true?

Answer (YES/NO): NO